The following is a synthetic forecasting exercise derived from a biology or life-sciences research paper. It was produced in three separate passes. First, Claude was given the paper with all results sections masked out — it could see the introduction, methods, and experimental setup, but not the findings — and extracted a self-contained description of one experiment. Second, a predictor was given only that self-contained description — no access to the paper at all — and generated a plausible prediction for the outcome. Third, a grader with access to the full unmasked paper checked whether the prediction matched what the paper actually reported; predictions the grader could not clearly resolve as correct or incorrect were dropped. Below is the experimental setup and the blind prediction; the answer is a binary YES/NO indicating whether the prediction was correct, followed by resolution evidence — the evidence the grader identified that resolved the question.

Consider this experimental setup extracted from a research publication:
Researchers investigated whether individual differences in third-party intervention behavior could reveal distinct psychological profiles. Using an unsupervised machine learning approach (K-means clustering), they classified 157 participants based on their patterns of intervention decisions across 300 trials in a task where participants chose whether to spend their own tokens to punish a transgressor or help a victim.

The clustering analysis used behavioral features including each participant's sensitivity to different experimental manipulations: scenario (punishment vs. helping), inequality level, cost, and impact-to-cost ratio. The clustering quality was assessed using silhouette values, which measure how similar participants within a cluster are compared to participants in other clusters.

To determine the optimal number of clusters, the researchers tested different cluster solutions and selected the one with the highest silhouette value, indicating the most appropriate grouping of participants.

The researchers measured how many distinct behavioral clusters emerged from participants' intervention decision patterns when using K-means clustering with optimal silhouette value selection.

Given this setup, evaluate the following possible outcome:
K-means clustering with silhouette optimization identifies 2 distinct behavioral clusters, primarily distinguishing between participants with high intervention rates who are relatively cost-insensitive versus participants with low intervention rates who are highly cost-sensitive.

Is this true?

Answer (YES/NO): NO